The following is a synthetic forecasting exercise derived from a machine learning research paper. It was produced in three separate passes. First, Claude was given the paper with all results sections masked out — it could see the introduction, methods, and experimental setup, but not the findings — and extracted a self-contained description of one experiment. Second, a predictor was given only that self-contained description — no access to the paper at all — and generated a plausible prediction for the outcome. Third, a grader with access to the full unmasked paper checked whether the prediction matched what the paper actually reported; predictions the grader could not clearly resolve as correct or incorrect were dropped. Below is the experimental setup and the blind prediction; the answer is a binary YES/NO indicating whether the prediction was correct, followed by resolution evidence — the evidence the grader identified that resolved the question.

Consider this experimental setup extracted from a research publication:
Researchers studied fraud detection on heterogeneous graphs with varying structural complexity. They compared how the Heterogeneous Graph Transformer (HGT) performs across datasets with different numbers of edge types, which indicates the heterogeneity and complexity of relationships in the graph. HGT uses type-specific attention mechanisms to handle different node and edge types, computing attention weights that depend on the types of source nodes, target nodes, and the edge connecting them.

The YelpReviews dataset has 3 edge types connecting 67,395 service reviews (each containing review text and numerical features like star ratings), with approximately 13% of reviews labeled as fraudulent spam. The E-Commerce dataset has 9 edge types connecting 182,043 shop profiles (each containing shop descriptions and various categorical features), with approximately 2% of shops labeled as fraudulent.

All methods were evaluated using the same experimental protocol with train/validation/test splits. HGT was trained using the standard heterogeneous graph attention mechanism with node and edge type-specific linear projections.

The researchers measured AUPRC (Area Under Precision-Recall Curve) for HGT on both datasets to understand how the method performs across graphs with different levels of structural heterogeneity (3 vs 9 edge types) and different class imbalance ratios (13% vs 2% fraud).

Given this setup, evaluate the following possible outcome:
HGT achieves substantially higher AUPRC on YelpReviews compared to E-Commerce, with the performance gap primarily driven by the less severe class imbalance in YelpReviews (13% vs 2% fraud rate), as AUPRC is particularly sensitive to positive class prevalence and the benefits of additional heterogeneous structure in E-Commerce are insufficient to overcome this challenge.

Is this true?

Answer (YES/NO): NO